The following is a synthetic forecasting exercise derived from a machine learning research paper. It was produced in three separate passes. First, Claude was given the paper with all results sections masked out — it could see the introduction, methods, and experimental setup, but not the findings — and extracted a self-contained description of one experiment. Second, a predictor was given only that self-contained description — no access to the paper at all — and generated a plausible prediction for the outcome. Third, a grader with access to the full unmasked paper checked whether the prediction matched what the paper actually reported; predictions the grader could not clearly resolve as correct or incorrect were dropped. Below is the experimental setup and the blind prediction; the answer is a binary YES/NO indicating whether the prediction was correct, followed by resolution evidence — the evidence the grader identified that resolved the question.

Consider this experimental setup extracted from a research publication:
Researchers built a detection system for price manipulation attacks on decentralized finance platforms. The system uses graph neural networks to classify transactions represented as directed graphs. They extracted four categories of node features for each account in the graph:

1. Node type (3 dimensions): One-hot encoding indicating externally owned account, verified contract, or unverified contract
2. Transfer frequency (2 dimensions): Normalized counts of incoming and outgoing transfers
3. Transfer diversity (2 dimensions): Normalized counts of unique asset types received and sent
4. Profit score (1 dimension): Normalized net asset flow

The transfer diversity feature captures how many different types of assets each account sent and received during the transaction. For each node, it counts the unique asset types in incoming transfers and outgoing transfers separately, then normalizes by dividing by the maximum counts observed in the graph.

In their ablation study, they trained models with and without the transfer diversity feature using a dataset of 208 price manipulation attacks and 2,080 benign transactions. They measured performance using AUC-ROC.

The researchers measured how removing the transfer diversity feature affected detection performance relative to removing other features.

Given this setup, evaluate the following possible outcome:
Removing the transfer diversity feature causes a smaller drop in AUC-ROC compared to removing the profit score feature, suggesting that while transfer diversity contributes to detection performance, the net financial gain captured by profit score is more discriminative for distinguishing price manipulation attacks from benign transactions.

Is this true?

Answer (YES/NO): NO